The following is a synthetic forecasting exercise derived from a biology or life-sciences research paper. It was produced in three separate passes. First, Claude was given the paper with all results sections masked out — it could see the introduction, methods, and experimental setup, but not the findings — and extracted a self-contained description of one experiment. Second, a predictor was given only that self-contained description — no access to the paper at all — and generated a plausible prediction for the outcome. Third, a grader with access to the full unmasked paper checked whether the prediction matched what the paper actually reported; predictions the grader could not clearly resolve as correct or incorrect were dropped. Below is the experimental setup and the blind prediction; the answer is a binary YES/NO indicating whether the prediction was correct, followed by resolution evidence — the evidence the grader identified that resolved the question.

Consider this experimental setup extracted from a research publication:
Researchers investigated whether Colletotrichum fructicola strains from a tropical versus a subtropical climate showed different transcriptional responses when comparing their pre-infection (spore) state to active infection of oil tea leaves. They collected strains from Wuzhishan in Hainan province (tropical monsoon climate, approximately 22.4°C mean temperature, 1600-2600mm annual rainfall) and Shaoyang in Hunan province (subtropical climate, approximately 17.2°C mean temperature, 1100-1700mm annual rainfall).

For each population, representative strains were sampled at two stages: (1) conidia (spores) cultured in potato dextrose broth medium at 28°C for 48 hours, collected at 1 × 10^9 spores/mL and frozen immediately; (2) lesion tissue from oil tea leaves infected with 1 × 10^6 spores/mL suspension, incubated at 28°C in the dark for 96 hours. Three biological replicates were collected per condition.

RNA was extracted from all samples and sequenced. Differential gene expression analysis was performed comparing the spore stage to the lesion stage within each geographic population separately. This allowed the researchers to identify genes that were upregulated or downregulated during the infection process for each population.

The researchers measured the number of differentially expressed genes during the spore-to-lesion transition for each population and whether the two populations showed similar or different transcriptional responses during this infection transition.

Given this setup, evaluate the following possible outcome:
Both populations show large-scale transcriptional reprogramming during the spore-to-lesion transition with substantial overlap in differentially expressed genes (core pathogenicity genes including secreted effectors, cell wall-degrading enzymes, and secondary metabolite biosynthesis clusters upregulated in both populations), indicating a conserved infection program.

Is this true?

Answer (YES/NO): NO